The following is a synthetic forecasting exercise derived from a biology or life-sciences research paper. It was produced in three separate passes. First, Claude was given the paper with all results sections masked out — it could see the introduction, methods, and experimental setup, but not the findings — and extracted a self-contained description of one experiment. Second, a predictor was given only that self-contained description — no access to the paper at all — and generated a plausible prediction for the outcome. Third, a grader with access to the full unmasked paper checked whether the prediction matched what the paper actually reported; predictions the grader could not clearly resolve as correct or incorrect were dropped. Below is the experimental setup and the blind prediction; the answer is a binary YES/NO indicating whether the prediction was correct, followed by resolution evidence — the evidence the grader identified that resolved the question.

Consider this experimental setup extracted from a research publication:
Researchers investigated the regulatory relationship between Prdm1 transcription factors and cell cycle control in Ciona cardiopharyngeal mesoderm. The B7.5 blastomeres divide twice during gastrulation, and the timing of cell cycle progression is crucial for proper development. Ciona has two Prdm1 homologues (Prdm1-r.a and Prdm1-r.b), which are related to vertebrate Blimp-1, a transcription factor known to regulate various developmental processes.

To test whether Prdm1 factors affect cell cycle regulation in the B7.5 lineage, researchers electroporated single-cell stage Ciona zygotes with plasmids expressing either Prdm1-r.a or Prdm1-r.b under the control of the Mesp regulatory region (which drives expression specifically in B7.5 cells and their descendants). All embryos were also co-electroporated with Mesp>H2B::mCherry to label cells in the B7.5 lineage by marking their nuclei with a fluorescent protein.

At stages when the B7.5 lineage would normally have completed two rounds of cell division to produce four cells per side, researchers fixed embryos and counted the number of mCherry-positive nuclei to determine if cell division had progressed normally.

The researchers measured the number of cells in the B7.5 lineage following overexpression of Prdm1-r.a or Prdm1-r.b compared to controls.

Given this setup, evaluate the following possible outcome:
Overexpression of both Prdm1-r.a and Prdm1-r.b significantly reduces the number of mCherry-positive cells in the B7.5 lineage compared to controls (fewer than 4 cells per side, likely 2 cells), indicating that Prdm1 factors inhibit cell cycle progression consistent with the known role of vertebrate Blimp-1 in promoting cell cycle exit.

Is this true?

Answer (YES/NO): NO